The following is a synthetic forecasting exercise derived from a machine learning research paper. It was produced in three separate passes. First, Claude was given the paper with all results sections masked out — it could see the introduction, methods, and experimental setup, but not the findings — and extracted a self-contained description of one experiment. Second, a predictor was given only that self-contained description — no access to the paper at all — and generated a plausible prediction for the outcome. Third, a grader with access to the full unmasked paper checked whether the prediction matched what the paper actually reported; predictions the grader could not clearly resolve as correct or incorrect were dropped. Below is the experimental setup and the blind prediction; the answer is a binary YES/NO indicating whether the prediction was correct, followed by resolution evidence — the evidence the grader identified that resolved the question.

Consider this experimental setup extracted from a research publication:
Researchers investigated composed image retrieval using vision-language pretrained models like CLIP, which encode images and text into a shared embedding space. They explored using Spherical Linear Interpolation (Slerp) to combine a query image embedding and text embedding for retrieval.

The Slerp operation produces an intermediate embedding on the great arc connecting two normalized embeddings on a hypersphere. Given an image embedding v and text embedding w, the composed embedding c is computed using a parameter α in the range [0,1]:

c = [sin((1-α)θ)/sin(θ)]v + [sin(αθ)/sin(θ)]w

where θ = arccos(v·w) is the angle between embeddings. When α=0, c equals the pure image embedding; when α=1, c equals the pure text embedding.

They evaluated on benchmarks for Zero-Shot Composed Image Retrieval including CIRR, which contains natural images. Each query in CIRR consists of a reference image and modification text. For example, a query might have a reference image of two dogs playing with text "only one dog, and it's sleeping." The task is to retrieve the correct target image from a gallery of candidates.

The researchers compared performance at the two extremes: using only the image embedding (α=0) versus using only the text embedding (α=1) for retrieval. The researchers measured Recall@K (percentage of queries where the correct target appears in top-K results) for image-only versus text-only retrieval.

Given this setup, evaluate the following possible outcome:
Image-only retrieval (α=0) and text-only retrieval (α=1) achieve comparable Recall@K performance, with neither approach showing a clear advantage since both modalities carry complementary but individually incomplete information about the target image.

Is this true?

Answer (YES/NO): NO